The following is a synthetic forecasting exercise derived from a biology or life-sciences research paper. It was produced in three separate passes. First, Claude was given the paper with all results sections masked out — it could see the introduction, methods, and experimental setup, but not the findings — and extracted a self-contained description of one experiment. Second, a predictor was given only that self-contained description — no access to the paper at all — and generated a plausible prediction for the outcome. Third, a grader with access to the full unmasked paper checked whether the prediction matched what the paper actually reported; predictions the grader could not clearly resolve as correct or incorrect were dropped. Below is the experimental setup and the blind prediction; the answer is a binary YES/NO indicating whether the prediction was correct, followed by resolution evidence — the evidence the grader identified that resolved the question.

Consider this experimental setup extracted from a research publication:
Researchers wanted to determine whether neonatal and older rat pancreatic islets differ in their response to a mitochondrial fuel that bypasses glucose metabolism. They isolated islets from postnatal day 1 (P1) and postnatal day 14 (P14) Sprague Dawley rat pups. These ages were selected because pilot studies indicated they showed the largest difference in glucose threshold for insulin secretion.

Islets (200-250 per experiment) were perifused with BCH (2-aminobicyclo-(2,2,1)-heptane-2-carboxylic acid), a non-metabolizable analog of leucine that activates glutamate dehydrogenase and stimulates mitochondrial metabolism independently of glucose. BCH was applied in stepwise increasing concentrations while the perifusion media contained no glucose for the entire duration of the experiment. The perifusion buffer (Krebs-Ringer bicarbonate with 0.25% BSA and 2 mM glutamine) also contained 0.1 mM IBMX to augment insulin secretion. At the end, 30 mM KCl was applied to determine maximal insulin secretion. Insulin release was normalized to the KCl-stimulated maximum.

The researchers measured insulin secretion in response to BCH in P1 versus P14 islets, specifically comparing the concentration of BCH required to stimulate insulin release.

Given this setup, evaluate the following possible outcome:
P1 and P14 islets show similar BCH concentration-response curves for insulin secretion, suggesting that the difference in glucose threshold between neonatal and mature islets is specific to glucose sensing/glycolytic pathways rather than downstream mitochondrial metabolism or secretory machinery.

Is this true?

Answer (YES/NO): NO